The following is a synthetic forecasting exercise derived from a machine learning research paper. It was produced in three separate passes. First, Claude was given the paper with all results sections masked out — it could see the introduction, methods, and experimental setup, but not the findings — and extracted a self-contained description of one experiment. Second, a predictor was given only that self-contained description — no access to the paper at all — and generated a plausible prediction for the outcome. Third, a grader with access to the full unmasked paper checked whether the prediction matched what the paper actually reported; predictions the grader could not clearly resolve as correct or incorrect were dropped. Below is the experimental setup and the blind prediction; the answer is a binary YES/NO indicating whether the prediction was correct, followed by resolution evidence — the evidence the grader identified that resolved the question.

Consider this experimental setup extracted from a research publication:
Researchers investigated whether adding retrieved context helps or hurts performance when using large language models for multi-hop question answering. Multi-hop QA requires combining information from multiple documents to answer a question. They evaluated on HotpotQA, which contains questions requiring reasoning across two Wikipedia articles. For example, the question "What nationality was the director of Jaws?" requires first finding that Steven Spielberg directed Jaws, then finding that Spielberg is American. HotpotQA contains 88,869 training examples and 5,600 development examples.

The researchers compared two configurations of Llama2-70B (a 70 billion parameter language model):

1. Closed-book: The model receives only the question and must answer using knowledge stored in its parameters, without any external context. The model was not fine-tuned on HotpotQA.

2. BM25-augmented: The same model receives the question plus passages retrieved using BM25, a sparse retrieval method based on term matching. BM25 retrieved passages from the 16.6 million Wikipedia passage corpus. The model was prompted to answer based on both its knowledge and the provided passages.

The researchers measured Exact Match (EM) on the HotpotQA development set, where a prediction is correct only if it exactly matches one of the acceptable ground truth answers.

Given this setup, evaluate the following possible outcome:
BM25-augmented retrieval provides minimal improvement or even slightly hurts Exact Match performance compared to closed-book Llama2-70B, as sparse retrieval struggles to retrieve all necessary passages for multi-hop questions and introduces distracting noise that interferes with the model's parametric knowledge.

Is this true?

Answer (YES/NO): NO